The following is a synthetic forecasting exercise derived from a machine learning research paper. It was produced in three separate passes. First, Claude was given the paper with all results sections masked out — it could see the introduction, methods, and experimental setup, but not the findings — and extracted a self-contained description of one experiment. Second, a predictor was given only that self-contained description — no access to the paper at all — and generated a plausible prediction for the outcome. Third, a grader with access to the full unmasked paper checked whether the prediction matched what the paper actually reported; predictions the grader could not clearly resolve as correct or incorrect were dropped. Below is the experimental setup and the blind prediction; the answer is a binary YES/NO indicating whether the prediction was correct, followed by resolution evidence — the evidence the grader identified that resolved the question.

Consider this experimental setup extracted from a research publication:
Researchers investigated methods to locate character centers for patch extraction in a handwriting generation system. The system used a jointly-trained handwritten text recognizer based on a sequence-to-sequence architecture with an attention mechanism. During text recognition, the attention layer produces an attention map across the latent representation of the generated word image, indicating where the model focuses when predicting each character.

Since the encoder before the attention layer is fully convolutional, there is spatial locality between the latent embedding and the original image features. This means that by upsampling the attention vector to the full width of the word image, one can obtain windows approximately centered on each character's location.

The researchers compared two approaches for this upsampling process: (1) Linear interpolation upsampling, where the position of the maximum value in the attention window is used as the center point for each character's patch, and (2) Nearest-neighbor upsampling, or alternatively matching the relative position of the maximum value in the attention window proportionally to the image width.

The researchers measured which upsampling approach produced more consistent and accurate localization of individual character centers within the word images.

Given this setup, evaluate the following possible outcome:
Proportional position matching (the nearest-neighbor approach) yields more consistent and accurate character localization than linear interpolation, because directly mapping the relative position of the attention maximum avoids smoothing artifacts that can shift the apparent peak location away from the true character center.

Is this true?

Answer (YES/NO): NO